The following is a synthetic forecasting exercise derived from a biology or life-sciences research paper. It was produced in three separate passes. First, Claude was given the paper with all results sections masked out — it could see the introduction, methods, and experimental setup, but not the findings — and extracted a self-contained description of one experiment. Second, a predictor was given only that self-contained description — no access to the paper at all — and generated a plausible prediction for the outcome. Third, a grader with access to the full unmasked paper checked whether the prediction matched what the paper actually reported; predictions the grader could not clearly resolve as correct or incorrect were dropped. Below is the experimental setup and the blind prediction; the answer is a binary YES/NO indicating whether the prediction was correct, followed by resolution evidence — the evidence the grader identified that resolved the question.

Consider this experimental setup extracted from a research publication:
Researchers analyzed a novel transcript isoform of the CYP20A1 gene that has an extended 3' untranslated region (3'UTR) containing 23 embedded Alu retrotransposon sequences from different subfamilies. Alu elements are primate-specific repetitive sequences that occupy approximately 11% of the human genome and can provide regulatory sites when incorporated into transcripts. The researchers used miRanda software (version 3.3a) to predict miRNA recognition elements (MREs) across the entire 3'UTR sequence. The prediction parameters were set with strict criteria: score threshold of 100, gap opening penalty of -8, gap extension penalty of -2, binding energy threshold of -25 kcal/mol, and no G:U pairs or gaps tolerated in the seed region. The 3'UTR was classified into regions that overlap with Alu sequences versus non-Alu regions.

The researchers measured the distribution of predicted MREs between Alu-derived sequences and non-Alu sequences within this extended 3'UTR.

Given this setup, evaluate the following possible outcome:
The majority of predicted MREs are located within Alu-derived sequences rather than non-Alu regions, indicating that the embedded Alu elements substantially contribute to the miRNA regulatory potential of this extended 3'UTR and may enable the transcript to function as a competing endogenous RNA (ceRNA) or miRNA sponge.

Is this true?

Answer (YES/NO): YES